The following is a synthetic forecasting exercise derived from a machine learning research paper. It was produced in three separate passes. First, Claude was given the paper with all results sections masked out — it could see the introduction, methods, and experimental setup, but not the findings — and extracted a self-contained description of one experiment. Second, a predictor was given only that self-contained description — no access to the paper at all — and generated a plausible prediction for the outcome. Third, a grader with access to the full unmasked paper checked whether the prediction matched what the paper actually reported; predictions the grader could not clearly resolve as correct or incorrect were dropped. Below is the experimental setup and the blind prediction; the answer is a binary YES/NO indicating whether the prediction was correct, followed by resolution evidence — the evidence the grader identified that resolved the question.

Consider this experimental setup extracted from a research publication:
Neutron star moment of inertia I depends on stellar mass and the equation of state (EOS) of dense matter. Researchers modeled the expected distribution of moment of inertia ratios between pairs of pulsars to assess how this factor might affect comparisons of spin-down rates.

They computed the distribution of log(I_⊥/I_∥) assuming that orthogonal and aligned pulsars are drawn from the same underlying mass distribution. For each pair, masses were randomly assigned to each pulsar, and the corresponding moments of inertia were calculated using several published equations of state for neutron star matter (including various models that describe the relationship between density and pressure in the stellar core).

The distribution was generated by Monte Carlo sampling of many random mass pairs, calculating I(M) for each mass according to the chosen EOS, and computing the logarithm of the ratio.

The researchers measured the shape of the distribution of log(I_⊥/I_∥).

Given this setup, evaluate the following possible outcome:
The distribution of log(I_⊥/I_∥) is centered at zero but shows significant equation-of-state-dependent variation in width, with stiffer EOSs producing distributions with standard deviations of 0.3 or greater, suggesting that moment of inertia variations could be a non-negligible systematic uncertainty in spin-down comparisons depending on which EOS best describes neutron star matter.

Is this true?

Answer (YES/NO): NO